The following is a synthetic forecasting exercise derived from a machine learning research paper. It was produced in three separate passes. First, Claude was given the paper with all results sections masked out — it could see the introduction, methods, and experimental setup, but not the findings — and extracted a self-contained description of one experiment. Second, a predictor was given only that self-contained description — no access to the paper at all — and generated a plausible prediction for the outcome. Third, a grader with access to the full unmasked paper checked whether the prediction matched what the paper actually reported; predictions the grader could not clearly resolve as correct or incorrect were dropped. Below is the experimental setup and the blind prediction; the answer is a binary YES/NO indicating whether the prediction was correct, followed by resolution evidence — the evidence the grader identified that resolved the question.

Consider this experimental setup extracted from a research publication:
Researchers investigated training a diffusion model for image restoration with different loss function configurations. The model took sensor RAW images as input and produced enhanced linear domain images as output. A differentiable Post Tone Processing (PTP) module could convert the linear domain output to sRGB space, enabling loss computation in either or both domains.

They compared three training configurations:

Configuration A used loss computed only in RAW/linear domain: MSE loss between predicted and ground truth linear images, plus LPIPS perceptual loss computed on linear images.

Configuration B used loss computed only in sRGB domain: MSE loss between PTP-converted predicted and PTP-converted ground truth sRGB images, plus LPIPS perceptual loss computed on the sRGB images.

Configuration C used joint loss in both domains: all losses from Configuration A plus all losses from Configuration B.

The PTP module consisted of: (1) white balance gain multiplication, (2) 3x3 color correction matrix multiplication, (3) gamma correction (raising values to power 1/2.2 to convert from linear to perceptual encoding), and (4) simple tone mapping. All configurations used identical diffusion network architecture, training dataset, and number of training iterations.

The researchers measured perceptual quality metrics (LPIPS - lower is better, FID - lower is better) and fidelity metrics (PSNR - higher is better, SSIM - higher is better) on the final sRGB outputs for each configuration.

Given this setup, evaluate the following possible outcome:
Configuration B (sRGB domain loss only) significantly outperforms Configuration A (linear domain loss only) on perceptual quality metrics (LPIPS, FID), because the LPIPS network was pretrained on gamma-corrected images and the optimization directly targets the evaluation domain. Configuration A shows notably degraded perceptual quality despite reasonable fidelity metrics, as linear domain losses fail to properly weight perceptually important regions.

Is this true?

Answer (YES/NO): NO